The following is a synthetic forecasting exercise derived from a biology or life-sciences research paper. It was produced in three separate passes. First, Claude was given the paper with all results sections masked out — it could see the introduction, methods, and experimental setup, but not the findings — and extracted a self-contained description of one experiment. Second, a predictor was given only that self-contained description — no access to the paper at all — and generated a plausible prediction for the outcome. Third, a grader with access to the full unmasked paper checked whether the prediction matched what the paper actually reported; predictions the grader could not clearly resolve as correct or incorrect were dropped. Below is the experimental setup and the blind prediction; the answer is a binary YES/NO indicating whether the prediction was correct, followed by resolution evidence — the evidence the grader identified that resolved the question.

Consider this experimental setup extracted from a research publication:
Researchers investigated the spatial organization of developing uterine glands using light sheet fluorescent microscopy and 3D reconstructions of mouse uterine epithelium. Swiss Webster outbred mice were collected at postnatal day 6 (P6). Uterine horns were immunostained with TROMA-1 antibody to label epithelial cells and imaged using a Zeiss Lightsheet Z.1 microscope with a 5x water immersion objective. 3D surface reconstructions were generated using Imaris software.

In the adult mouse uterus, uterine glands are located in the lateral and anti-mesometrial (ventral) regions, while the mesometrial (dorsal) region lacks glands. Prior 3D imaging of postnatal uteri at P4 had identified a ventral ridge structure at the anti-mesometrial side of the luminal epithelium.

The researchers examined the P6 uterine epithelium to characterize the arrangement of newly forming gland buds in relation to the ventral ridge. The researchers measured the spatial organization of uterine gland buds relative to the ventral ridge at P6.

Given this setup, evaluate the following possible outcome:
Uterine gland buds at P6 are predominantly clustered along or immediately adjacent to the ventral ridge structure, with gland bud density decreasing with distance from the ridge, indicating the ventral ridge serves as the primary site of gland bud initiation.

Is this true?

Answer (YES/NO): NO